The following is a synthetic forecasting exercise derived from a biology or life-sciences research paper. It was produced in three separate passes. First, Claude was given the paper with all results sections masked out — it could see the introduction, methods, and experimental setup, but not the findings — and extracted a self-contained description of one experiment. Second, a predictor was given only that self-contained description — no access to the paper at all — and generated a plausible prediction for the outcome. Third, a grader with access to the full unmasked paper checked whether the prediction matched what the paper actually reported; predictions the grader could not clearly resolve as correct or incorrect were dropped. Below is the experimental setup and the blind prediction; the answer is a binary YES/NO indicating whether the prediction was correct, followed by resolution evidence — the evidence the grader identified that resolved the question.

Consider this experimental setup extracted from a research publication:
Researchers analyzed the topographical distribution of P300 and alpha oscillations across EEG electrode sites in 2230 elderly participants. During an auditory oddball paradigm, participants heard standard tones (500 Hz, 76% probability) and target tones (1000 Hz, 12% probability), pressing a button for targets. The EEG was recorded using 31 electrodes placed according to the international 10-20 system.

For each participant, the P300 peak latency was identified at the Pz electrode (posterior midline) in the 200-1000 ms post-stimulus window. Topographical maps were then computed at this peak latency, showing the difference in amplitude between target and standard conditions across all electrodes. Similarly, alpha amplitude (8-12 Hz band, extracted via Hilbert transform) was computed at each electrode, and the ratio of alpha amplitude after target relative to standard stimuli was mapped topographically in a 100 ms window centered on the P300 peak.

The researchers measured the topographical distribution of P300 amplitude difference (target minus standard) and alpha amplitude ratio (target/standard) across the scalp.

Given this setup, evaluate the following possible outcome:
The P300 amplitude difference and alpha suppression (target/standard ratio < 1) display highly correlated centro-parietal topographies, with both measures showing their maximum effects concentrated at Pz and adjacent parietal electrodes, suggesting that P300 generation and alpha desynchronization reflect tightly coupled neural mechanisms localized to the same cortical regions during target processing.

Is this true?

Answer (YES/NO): YES